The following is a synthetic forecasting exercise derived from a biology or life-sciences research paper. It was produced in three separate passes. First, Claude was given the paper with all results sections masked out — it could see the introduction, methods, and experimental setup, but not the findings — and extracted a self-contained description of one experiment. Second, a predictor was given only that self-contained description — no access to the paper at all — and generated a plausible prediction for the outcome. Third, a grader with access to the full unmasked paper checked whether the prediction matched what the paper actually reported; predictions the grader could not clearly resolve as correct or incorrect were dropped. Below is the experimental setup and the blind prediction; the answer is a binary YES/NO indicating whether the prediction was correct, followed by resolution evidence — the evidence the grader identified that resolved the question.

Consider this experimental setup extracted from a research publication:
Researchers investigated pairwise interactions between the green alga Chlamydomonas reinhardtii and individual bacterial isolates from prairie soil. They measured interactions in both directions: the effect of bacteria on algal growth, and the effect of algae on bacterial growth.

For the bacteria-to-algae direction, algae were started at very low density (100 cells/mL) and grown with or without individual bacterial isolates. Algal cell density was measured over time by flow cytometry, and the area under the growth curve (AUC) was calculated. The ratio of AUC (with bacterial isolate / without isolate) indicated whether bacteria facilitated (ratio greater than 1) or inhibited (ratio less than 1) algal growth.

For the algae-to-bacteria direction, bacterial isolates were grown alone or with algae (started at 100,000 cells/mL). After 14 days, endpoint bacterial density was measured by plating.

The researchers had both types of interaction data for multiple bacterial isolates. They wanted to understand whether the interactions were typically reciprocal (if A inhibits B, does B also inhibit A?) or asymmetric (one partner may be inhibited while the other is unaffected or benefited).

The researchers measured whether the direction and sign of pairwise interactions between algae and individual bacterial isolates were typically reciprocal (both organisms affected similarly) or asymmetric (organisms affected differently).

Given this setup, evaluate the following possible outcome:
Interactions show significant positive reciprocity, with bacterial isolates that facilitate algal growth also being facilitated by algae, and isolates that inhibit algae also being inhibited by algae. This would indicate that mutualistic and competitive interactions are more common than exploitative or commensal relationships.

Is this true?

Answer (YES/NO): NO